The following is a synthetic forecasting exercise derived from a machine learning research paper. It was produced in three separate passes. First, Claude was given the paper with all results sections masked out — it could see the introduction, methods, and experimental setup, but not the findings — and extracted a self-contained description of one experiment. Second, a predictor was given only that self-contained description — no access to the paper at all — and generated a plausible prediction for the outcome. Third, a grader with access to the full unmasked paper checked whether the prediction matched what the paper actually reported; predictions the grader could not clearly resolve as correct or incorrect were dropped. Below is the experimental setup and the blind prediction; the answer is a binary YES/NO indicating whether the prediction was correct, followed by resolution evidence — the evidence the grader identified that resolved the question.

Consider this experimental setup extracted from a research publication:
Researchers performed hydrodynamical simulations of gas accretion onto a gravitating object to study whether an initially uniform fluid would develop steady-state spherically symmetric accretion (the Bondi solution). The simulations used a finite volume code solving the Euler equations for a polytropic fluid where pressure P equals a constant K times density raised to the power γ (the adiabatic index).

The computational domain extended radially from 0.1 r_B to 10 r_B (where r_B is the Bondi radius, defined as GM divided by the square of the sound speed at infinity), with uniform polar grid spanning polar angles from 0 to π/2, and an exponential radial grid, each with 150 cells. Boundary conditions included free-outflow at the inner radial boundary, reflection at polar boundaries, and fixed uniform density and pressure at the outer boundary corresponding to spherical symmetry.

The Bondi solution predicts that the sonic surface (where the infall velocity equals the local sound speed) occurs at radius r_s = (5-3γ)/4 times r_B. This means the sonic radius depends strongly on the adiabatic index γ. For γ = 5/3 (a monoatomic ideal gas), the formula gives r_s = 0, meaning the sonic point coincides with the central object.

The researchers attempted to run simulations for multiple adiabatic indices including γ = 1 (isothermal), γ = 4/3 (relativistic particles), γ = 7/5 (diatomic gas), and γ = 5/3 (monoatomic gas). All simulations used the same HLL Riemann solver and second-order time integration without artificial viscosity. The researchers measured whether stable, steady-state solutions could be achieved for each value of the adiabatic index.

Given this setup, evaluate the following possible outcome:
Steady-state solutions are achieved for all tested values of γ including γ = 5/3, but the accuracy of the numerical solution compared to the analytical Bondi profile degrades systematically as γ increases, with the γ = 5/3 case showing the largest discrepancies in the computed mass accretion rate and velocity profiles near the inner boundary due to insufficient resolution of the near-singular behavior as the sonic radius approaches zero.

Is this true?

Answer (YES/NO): NO